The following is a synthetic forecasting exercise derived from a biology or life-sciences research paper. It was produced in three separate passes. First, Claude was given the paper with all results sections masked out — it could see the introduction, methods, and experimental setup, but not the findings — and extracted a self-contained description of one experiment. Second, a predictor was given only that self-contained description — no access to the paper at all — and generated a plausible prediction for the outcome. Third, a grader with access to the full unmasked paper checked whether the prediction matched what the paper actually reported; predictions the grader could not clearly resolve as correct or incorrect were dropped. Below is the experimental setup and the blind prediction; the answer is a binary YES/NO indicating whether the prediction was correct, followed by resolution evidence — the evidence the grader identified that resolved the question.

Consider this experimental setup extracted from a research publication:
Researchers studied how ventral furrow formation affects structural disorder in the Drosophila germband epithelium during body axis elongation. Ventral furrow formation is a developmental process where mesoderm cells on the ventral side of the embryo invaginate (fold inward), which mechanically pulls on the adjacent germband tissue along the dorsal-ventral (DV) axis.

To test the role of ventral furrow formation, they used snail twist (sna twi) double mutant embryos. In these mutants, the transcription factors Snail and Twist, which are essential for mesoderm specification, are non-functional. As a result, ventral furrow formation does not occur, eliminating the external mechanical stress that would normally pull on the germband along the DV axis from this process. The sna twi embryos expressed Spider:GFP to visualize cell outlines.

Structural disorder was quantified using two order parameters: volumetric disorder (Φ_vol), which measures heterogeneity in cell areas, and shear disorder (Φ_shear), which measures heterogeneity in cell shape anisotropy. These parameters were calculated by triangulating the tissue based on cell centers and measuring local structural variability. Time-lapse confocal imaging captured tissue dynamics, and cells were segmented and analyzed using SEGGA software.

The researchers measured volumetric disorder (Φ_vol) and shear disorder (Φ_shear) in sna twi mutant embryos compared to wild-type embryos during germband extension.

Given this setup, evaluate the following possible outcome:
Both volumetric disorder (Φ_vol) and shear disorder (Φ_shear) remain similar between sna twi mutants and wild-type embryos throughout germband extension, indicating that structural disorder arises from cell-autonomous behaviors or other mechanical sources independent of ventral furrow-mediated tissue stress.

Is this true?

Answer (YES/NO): NO